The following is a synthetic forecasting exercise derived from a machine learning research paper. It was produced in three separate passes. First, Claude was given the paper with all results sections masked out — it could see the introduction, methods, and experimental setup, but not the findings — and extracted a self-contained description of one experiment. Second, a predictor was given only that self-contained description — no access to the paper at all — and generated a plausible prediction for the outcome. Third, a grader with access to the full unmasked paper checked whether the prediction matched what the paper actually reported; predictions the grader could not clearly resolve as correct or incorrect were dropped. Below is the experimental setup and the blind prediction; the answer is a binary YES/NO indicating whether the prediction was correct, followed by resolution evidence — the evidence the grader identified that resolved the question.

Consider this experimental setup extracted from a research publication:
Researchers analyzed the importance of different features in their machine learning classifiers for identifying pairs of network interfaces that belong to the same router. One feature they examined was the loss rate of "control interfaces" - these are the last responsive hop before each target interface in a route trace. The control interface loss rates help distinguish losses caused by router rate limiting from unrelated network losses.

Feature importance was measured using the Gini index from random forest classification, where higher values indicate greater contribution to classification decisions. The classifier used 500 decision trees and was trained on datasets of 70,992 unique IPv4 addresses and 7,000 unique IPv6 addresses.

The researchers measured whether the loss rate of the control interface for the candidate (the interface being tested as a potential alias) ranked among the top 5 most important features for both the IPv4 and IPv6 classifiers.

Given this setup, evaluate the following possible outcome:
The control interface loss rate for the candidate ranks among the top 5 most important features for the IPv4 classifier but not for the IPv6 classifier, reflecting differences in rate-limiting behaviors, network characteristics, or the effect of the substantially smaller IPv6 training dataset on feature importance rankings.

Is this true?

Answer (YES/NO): NO